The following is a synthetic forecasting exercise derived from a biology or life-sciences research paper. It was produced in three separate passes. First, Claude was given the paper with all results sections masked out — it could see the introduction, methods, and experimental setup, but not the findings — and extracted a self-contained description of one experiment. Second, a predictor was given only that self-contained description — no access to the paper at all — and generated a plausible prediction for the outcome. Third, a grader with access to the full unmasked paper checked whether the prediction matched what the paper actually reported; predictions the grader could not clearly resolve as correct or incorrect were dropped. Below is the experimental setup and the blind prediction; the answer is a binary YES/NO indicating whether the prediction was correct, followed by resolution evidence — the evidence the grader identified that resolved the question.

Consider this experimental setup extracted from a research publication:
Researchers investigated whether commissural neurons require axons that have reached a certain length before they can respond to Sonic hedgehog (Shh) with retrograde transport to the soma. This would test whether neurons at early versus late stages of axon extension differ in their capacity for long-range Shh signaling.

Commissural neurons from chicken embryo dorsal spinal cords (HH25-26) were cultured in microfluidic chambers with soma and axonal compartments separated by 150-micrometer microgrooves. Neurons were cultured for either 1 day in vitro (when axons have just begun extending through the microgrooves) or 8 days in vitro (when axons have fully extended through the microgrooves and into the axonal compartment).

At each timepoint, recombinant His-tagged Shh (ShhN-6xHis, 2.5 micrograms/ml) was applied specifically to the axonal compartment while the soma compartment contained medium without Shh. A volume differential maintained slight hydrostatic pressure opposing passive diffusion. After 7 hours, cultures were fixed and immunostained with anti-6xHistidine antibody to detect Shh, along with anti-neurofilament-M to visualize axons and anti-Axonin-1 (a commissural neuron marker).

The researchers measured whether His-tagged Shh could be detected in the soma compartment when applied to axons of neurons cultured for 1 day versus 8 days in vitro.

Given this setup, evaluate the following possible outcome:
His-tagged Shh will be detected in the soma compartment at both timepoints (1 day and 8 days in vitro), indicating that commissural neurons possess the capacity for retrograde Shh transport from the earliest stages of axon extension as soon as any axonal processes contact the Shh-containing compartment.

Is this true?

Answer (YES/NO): NO